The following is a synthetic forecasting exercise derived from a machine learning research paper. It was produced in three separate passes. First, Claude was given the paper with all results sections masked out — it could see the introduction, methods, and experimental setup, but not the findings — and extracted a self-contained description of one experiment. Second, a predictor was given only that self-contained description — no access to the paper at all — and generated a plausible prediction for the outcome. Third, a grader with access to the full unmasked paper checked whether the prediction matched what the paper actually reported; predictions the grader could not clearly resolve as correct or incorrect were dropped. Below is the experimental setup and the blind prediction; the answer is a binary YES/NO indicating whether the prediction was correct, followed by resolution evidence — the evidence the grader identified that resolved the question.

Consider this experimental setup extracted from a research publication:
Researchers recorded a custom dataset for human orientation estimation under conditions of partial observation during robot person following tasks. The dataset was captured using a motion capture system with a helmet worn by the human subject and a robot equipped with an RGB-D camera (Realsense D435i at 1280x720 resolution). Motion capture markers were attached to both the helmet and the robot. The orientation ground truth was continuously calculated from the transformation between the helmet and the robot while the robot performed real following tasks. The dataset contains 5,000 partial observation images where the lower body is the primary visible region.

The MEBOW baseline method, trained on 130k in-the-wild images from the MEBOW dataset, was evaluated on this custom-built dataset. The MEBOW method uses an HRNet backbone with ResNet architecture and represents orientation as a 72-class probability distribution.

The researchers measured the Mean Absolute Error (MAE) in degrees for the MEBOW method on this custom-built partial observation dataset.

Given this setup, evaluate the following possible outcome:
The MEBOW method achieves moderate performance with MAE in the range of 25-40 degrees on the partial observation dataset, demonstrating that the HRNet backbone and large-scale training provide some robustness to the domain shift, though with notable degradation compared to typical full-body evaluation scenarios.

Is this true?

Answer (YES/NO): YES